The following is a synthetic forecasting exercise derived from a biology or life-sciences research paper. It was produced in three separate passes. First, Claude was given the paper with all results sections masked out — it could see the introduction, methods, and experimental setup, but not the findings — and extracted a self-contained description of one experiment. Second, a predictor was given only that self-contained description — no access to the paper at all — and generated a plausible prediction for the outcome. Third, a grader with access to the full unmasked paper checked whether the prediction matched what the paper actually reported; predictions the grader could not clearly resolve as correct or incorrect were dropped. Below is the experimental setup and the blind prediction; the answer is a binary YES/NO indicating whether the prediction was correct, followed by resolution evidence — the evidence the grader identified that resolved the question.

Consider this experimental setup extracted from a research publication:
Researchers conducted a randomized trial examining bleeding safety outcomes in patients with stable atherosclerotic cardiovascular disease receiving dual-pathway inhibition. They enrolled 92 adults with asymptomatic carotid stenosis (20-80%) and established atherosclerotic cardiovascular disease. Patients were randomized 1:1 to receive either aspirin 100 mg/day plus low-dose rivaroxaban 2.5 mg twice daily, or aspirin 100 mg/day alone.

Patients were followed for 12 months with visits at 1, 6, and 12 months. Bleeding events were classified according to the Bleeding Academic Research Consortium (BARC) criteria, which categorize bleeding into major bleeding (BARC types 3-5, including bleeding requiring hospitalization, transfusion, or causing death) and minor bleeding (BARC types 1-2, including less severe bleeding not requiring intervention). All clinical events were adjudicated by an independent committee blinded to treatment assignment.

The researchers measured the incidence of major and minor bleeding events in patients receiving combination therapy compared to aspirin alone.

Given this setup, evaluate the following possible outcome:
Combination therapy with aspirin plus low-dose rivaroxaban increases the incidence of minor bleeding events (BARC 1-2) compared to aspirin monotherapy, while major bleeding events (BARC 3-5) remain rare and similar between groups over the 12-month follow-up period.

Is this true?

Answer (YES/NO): YES